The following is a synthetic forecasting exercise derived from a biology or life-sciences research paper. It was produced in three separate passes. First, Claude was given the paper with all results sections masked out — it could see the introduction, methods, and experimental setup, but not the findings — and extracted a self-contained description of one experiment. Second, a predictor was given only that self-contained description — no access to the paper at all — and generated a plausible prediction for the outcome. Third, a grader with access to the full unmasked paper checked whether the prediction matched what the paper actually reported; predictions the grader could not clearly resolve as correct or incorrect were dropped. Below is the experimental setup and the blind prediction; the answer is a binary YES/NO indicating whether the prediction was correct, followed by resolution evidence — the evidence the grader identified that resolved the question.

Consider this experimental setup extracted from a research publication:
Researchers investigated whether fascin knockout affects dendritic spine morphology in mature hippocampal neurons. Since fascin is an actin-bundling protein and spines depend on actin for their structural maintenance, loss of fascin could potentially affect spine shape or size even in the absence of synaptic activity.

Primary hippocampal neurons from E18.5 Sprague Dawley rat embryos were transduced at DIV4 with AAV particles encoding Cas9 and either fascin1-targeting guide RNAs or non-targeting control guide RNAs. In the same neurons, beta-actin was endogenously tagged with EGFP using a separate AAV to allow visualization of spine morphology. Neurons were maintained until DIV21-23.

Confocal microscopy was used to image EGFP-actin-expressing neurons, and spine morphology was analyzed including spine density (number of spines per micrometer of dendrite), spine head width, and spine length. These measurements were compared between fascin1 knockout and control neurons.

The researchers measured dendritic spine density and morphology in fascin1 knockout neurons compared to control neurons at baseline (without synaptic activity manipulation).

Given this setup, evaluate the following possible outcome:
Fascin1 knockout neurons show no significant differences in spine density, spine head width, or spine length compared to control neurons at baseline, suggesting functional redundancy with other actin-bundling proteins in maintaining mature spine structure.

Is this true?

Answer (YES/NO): YES